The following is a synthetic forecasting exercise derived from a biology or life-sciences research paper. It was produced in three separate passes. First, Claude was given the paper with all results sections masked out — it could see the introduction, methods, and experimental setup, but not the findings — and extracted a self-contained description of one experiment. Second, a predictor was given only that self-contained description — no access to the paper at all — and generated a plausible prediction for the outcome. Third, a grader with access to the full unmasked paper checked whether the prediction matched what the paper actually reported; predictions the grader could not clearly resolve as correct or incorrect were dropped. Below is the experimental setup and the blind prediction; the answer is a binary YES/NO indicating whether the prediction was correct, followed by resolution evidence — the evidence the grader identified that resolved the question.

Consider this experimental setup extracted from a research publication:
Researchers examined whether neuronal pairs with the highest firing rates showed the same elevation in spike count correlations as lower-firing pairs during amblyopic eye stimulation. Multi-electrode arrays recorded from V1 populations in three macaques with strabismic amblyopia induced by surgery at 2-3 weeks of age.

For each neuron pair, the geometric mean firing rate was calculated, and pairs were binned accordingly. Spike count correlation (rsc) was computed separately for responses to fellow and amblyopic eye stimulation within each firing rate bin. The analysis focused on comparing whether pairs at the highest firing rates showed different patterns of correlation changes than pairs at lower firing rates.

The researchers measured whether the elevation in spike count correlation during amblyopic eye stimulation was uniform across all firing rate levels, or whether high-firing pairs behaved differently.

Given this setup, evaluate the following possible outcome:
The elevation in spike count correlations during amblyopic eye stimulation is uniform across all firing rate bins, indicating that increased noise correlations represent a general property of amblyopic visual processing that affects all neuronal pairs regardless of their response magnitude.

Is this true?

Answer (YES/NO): NO